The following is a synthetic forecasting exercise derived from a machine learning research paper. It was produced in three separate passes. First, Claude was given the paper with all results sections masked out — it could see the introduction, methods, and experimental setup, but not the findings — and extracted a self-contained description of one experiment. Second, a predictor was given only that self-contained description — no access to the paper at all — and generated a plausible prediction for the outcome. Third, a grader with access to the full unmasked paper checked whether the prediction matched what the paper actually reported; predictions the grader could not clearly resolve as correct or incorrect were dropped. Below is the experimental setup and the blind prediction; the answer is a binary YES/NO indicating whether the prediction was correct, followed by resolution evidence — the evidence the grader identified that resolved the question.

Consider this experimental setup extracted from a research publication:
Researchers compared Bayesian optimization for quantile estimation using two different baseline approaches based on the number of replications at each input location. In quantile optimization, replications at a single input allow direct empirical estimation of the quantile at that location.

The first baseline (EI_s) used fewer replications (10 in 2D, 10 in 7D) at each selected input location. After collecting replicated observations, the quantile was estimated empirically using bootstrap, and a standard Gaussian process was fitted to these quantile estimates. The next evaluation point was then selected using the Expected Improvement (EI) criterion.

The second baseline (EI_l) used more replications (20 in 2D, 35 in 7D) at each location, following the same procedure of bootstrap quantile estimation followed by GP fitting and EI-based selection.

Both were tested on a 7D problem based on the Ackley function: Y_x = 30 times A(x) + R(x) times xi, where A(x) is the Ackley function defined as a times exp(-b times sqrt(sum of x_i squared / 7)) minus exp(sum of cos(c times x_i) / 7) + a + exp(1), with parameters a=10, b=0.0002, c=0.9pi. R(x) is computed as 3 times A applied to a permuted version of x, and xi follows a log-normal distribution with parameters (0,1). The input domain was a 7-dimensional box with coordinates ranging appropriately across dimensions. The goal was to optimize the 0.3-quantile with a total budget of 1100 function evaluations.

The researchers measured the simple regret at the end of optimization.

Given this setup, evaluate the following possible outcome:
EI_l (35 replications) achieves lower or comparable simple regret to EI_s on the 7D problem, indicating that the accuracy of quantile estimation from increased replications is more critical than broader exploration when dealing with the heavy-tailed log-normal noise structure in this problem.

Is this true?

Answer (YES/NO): YES